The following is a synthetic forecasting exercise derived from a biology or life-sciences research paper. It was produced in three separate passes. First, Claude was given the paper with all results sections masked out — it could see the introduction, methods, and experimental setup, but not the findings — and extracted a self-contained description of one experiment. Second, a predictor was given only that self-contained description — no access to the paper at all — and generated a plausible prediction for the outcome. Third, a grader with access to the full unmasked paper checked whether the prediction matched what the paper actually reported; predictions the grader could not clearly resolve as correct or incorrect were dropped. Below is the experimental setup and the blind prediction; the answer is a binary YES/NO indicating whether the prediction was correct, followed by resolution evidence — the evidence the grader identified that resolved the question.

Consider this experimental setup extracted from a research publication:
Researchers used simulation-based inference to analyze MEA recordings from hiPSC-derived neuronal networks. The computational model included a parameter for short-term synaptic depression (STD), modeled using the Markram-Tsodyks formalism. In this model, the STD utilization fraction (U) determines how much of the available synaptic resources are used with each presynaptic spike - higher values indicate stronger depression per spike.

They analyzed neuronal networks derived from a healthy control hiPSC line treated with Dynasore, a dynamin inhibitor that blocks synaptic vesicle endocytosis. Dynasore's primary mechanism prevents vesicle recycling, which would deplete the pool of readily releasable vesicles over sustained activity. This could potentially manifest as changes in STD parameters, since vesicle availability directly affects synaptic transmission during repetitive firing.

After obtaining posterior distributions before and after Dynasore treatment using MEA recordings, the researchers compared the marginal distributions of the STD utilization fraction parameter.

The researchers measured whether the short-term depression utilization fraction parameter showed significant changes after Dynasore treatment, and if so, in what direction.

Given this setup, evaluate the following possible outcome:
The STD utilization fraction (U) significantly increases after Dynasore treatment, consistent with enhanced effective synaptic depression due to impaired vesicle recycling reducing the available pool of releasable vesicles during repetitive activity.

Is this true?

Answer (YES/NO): YES